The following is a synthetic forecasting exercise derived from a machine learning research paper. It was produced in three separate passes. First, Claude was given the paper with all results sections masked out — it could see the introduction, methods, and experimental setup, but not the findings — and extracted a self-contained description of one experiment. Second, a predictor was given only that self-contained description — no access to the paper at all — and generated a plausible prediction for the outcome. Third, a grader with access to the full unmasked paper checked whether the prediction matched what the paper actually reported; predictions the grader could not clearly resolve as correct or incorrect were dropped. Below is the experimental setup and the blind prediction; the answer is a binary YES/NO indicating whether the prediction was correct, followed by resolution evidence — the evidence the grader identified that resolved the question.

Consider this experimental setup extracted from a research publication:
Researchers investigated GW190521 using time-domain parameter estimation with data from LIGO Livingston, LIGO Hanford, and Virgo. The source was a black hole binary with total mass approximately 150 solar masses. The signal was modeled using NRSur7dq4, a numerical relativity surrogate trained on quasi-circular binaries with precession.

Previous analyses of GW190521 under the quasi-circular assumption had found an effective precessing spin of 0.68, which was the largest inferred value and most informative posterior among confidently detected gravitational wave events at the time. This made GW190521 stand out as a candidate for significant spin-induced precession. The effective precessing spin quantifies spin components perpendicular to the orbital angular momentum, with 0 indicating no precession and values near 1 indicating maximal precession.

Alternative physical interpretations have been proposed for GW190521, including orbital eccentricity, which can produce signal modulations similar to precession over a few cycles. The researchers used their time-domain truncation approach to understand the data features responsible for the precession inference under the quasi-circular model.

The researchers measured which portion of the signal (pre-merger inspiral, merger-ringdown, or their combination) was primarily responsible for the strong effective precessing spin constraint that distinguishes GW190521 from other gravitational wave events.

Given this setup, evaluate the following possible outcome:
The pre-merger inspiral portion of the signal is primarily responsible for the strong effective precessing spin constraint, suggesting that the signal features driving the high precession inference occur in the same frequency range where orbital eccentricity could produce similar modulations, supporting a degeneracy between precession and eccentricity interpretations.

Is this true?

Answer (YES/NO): NO